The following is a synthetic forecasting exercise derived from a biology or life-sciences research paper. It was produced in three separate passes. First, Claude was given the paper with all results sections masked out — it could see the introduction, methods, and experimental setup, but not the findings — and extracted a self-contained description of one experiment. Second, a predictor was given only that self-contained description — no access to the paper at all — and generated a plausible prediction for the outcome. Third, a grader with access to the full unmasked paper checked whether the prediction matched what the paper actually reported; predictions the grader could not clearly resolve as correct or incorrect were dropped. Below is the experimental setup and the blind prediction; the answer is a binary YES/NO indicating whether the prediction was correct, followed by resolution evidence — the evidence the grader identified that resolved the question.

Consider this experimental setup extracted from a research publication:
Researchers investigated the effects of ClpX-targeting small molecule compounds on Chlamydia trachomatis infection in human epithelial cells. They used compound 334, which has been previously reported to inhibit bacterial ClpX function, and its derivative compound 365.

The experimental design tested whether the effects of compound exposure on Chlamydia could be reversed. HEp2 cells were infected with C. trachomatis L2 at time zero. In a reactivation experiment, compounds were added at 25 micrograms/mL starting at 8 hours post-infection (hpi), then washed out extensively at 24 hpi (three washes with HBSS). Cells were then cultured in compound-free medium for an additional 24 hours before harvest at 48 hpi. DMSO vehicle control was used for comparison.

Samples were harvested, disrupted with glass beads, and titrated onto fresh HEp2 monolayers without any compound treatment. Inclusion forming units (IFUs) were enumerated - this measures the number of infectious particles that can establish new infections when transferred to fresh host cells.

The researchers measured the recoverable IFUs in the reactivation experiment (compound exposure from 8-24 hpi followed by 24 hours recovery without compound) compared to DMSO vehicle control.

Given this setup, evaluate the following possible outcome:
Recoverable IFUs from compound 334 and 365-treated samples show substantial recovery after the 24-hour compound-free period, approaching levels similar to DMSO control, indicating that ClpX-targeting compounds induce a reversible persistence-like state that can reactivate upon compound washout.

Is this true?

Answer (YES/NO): NO